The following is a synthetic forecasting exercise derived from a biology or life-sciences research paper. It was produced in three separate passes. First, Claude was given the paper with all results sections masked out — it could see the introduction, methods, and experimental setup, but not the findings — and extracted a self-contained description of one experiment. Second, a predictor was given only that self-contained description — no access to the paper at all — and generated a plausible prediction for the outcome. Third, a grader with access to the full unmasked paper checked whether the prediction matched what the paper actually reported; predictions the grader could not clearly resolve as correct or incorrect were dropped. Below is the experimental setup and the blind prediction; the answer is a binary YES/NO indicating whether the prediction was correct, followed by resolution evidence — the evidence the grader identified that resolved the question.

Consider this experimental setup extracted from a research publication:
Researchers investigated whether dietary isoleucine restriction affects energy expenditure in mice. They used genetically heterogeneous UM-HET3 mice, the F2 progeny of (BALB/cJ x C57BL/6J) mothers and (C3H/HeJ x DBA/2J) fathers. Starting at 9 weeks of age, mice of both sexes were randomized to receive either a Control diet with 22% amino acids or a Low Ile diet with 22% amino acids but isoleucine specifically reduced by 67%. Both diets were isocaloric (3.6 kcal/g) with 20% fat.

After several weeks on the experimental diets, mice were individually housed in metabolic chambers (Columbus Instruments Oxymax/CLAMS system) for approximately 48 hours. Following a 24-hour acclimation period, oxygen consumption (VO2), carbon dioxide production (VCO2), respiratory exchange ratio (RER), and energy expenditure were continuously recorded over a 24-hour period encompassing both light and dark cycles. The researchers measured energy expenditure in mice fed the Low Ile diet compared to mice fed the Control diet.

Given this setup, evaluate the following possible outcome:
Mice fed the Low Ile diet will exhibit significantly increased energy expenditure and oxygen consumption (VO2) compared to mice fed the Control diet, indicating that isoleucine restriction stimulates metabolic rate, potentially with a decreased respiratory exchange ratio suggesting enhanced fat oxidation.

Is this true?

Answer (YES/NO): NO